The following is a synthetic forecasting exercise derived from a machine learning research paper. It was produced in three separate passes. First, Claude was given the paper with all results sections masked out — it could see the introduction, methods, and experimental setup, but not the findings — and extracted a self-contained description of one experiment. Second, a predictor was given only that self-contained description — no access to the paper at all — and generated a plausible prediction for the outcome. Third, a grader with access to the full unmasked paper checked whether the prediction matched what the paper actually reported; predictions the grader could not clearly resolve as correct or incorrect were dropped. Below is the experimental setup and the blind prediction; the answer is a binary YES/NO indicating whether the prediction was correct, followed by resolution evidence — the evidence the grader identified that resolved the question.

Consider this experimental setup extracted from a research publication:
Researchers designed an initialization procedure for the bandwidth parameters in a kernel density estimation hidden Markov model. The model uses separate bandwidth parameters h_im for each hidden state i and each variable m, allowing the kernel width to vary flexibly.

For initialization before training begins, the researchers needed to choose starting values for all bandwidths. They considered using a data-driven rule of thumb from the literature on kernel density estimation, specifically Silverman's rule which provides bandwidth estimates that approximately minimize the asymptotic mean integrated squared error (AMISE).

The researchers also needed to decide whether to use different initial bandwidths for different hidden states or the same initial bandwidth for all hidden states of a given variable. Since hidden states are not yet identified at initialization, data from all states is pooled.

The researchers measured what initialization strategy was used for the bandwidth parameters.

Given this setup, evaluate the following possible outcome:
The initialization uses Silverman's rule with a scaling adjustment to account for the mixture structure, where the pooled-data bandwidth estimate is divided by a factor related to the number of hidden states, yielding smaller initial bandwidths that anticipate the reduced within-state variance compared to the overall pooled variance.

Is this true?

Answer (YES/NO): NO